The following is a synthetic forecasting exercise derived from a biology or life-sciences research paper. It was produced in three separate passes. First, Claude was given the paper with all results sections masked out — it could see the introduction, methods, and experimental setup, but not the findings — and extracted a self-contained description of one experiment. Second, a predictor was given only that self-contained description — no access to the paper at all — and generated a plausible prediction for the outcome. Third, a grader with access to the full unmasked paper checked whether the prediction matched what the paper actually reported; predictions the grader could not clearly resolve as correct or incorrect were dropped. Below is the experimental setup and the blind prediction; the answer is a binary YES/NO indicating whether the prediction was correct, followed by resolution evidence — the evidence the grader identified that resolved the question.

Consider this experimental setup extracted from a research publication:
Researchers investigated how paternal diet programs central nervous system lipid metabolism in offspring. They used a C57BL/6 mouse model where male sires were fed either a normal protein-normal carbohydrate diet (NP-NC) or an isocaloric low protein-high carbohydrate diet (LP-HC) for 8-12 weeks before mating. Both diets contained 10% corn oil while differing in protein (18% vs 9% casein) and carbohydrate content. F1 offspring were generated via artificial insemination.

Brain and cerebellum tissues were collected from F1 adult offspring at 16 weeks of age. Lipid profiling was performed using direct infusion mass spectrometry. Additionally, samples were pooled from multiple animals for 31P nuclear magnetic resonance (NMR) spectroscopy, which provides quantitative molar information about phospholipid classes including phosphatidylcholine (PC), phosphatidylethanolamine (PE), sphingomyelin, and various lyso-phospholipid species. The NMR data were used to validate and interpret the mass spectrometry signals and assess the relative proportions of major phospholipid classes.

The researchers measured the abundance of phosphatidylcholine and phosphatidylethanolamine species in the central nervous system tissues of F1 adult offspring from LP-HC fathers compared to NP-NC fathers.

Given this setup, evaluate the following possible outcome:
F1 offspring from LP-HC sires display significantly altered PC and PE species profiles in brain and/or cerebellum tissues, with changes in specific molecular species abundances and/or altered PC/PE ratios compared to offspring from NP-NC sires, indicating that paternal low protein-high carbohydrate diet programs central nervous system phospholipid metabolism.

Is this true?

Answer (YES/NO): YES